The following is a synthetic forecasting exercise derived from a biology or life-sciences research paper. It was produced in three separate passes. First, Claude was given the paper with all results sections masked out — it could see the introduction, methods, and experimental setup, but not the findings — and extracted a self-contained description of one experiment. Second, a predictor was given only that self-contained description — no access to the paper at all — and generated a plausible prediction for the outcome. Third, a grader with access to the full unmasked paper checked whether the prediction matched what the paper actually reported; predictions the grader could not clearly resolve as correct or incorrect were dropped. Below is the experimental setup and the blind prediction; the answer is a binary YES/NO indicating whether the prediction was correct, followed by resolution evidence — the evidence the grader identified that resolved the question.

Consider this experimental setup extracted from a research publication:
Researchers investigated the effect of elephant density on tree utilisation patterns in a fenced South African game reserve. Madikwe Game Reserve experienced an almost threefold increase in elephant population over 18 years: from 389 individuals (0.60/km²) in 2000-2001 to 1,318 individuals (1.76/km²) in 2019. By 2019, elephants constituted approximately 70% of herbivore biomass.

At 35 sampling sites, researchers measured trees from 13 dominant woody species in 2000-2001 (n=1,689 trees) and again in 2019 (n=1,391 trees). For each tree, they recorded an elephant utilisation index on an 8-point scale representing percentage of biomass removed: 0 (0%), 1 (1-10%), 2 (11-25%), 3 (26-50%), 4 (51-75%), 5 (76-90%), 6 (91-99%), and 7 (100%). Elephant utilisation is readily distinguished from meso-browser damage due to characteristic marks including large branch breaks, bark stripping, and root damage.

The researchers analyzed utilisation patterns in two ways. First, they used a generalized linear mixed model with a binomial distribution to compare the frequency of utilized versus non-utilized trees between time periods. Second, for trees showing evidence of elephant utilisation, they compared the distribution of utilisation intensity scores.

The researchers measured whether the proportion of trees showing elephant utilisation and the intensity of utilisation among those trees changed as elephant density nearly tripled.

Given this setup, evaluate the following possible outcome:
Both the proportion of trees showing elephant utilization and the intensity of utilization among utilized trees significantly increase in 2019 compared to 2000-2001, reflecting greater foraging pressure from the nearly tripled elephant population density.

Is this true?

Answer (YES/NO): NO